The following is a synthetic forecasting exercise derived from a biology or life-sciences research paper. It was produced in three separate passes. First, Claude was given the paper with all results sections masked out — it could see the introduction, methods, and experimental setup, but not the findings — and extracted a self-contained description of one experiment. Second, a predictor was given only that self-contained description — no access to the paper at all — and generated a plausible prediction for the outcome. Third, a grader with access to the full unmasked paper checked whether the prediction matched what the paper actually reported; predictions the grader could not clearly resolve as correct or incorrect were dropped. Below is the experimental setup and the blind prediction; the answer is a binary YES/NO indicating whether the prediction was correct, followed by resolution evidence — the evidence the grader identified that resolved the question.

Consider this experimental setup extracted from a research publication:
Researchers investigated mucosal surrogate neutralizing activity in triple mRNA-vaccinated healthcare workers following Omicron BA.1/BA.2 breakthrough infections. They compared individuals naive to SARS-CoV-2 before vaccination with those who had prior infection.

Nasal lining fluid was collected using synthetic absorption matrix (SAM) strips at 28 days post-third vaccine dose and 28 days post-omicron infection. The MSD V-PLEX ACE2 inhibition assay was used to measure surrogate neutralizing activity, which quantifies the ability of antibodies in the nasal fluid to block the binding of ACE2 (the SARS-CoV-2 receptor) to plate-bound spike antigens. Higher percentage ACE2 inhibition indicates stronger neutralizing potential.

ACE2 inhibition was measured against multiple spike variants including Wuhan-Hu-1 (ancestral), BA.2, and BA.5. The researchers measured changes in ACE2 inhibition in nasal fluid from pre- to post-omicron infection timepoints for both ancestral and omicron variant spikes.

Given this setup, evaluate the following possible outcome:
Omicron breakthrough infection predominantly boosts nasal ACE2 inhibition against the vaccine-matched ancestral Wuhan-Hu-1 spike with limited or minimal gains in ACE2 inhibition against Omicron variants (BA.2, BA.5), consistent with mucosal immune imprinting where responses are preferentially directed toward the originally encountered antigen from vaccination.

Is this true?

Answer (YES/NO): NO